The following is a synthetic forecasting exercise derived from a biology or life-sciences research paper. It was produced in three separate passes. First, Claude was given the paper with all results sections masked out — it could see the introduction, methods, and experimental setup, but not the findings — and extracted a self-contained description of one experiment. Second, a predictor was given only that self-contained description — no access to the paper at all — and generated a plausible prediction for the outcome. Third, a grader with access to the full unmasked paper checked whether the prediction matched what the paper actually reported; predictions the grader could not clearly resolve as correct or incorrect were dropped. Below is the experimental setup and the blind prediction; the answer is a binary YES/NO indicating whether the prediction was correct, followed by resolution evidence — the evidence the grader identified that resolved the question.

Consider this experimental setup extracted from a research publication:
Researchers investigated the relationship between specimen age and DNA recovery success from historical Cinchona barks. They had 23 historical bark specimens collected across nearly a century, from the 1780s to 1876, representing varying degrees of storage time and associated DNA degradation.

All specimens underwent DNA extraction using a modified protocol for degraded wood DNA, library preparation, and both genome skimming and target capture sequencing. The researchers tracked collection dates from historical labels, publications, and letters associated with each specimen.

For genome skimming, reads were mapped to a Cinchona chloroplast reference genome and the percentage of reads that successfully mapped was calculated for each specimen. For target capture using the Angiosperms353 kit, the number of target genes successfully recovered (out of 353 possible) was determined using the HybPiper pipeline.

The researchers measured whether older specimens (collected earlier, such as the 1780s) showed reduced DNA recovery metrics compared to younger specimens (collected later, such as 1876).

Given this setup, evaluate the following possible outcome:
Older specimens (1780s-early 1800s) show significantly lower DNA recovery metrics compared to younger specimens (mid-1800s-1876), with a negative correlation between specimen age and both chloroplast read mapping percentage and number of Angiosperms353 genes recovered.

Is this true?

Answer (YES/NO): NO